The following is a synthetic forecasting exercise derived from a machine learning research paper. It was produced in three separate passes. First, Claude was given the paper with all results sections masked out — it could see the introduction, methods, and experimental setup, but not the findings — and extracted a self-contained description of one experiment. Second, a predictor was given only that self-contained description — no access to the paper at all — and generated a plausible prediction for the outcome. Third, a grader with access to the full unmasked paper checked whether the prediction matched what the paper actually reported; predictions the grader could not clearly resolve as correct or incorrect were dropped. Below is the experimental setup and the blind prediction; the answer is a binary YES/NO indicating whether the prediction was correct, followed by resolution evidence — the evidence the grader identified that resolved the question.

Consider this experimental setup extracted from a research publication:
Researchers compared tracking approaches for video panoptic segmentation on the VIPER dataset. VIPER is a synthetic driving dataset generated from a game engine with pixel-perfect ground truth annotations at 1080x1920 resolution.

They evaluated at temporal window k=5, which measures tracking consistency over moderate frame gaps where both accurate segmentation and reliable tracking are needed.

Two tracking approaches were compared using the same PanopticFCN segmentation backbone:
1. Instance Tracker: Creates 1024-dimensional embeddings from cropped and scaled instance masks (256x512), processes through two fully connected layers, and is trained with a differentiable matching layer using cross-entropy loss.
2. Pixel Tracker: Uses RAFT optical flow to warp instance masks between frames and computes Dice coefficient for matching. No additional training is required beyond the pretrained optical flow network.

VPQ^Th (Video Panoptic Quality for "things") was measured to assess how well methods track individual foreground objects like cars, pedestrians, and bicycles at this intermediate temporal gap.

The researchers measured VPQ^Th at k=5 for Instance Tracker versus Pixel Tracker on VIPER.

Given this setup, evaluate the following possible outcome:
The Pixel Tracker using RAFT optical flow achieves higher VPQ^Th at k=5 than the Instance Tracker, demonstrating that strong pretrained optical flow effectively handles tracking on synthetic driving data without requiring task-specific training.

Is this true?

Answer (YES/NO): YES